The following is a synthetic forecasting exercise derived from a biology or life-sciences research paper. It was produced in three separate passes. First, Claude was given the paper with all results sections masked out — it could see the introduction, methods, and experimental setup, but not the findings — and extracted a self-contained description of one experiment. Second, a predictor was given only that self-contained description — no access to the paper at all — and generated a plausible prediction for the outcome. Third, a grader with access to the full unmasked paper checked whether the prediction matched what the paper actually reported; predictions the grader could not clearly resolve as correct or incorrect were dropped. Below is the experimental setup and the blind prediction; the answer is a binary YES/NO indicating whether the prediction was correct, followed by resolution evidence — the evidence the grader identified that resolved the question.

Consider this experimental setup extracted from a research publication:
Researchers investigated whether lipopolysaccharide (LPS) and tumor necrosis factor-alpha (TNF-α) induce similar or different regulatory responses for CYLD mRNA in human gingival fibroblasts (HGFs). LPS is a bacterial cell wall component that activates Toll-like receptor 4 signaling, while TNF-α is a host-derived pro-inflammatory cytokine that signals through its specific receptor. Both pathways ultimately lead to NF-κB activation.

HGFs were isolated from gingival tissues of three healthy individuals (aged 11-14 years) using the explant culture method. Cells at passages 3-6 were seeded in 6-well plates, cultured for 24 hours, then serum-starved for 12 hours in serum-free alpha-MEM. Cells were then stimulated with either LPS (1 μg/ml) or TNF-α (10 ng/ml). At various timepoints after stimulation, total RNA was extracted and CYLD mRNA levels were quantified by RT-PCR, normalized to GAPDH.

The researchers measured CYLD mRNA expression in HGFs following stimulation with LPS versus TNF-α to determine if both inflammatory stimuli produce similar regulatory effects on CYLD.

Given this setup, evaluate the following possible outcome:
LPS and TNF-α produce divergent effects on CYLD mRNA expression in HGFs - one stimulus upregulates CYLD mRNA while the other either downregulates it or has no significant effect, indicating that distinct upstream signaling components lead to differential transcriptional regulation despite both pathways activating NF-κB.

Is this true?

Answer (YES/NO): NO